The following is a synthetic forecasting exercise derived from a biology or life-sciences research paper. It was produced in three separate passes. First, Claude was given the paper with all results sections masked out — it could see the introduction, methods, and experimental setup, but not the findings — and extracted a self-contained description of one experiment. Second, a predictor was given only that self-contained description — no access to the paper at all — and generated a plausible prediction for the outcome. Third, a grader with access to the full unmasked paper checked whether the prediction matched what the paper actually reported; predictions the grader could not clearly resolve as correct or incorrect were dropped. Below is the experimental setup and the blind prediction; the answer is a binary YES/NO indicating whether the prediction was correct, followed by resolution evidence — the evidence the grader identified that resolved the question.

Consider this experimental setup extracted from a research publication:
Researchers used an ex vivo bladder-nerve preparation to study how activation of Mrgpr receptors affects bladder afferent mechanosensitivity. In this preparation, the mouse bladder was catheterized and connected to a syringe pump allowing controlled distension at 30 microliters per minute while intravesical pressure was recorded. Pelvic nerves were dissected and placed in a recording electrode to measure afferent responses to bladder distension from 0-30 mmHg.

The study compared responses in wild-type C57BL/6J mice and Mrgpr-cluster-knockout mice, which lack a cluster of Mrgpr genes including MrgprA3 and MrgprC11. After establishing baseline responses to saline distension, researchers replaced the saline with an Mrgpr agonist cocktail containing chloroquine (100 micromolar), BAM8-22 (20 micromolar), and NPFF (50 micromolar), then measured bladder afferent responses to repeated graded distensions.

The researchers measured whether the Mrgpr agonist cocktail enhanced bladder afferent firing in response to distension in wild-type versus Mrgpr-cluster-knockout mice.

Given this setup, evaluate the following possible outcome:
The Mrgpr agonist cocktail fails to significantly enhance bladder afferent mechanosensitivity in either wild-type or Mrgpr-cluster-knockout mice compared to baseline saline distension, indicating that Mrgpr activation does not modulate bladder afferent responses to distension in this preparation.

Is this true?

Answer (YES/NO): NO